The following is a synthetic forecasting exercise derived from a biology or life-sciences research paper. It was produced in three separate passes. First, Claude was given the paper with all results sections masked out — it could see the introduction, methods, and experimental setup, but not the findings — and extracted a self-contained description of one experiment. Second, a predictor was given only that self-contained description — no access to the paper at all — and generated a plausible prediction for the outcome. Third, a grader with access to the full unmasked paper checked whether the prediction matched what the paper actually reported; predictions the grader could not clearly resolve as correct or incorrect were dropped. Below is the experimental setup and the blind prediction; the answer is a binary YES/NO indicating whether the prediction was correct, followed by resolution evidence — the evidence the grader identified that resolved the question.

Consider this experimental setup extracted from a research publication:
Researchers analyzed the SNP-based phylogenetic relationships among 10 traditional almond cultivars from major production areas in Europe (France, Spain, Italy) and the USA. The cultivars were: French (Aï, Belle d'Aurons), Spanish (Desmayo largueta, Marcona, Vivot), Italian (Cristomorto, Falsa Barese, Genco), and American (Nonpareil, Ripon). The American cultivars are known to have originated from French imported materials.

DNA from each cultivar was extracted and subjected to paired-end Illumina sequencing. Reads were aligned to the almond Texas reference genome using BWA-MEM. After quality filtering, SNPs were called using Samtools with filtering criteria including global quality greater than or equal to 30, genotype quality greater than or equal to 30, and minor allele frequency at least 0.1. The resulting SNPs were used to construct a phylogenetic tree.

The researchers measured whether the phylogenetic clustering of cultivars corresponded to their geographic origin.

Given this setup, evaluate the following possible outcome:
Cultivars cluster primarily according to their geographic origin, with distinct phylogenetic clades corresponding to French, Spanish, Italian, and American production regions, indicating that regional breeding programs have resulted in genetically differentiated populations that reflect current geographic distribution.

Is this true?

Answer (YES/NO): NO